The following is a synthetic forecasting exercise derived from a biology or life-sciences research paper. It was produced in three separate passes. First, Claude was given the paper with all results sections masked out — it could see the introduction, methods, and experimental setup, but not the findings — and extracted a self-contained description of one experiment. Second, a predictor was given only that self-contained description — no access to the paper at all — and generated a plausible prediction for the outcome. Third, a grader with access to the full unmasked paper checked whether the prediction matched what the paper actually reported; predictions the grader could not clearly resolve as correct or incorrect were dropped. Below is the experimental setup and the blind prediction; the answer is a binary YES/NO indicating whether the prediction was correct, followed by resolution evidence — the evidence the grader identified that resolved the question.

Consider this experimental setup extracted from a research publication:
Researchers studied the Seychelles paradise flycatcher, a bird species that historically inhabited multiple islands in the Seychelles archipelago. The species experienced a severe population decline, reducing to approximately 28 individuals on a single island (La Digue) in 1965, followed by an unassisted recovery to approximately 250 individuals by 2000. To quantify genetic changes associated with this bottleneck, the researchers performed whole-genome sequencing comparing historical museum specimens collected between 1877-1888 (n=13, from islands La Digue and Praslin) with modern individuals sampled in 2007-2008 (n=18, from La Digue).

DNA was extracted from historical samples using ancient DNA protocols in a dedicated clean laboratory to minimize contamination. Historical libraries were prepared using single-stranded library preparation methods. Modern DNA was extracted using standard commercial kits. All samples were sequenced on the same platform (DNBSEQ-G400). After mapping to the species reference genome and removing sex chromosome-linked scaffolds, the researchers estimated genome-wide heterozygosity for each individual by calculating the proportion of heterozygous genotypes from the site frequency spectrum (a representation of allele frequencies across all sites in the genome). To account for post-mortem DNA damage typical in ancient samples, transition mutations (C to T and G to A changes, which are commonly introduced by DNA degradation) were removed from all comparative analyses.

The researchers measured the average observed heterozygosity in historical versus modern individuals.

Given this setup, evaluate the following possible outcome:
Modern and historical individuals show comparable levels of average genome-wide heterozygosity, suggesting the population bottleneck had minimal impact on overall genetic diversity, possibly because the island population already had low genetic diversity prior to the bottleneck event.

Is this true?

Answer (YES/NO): NO